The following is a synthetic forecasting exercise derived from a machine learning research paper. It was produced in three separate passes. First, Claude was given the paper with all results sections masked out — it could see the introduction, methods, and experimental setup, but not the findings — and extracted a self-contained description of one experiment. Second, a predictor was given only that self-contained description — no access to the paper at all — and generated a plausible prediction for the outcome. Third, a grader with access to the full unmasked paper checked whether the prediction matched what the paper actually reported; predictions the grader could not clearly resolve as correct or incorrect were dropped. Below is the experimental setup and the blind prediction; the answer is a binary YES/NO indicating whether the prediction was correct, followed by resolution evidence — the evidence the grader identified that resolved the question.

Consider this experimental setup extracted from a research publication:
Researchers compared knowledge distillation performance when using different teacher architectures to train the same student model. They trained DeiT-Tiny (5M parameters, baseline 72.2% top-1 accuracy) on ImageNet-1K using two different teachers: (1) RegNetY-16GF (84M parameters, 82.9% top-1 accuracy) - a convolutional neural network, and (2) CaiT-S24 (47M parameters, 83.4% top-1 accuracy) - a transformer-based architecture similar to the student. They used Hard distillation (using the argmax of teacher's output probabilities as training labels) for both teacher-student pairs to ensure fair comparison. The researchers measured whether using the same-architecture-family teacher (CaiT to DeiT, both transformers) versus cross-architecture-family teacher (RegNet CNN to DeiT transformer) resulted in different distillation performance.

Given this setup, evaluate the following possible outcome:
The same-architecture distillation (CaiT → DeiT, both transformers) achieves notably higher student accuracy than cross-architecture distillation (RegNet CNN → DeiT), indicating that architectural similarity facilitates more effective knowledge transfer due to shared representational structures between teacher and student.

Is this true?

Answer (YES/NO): NO